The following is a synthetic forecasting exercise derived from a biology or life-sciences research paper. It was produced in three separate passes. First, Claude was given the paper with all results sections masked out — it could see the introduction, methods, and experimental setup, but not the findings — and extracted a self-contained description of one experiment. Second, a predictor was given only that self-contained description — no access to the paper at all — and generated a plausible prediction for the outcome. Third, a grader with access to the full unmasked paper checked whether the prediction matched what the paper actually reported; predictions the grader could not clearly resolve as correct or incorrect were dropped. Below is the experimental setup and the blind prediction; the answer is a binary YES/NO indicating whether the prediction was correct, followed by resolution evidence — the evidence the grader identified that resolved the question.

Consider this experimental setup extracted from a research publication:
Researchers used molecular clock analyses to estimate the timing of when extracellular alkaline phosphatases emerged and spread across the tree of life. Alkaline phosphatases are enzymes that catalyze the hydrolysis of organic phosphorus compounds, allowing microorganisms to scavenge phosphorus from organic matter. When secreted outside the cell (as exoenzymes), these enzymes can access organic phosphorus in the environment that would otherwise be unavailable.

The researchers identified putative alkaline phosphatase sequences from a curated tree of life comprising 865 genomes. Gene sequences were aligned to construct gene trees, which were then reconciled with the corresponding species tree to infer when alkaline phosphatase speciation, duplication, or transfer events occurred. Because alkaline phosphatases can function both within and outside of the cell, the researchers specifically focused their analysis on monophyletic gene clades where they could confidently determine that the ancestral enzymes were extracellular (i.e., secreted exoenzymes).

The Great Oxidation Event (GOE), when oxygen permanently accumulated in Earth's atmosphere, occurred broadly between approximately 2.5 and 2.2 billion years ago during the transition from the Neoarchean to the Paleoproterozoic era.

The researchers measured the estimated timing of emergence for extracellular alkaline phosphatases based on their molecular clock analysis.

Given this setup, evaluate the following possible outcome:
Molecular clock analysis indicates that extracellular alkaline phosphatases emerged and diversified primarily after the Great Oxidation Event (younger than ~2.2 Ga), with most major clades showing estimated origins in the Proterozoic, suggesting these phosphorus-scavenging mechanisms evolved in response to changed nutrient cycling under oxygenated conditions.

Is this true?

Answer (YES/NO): NO